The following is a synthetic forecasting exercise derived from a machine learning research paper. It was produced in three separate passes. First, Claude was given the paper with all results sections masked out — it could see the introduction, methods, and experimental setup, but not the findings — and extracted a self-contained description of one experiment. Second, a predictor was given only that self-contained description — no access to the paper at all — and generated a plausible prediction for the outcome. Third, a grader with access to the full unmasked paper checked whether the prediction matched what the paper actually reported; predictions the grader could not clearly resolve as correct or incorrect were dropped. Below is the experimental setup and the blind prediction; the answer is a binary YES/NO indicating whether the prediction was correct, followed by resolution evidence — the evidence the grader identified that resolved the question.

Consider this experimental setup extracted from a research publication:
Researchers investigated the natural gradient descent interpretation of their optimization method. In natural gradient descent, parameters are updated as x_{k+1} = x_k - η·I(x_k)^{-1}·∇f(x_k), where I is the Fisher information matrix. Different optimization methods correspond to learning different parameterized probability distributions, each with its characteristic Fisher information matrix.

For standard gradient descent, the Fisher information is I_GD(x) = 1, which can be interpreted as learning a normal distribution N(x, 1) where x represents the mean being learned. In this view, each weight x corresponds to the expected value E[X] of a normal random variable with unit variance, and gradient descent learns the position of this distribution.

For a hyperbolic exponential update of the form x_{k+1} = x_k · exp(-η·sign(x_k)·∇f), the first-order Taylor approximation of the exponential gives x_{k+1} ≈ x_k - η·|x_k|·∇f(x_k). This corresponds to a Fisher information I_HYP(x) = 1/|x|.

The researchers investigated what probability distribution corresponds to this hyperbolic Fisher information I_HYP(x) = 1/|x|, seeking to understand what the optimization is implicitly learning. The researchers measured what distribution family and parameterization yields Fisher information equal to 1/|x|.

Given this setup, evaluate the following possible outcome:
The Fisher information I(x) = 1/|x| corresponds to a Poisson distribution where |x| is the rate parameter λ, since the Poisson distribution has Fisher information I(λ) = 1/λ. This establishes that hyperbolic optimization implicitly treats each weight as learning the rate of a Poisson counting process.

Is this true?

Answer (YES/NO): NO